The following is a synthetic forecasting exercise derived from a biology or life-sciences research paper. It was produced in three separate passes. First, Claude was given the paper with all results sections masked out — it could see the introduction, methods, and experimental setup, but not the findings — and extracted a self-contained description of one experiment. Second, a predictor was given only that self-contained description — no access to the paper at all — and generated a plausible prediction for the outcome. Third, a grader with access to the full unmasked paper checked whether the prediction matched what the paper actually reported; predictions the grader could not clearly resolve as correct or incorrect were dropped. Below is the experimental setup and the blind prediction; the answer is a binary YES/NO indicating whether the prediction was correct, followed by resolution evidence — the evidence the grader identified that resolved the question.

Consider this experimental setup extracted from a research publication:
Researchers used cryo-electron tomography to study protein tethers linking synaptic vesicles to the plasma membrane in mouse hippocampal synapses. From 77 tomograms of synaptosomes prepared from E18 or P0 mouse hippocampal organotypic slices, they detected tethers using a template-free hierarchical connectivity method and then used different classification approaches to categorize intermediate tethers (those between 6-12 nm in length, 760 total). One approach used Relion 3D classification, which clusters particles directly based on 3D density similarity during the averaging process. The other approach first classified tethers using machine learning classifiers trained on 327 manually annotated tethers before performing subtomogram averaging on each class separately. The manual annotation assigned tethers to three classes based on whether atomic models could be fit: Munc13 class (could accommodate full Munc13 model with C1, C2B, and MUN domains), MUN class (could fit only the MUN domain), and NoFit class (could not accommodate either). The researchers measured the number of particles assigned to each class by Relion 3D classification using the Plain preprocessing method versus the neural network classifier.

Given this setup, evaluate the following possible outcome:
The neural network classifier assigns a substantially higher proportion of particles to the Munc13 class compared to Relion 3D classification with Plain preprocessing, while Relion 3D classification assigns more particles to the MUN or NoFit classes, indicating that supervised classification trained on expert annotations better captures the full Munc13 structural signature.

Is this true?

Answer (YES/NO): YES